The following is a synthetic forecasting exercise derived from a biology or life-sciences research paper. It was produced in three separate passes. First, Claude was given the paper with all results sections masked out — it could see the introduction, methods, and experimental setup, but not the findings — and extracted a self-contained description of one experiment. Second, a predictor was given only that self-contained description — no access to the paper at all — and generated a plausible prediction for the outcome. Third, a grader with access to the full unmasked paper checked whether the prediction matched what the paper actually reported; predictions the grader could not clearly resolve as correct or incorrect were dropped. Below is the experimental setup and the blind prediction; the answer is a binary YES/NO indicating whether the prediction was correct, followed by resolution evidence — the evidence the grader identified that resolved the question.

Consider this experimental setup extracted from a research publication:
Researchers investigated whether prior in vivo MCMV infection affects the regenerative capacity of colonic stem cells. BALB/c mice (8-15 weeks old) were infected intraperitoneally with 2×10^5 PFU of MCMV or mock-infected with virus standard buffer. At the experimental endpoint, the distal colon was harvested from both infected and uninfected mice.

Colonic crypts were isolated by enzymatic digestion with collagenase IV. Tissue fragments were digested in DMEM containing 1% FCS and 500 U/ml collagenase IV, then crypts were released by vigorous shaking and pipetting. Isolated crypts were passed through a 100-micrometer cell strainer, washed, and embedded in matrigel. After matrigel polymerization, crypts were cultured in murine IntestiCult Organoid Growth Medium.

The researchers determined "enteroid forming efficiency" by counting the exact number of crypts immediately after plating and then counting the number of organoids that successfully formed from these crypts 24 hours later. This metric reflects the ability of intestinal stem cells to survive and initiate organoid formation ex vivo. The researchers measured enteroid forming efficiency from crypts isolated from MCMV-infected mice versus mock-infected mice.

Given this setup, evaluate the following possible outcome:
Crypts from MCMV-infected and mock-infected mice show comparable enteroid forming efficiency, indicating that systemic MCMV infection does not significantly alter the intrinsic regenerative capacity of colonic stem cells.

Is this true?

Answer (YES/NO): NO